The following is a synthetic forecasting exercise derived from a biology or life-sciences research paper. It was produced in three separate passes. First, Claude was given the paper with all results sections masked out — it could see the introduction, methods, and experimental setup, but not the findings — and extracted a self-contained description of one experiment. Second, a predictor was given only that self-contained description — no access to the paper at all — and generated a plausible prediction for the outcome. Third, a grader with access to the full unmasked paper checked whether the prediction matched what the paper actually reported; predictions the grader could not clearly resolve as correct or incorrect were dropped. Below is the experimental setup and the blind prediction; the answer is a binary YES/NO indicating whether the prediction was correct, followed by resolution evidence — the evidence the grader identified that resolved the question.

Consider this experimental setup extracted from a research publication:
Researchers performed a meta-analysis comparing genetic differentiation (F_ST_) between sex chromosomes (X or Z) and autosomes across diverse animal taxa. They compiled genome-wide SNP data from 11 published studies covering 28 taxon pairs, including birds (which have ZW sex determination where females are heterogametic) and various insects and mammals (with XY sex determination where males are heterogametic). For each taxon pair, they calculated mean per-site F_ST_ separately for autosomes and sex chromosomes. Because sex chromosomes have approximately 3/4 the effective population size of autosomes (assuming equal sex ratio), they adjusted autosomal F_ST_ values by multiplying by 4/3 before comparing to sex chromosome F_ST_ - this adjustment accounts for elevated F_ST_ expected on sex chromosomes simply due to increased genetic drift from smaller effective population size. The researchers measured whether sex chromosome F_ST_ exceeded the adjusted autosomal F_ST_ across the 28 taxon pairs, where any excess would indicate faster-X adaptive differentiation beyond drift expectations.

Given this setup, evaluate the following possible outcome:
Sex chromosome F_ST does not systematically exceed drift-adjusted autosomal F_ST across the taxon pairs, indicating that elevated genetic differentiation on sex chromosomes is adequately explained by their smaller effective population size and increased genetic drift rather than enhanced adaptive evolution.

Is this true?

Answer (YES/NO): NO